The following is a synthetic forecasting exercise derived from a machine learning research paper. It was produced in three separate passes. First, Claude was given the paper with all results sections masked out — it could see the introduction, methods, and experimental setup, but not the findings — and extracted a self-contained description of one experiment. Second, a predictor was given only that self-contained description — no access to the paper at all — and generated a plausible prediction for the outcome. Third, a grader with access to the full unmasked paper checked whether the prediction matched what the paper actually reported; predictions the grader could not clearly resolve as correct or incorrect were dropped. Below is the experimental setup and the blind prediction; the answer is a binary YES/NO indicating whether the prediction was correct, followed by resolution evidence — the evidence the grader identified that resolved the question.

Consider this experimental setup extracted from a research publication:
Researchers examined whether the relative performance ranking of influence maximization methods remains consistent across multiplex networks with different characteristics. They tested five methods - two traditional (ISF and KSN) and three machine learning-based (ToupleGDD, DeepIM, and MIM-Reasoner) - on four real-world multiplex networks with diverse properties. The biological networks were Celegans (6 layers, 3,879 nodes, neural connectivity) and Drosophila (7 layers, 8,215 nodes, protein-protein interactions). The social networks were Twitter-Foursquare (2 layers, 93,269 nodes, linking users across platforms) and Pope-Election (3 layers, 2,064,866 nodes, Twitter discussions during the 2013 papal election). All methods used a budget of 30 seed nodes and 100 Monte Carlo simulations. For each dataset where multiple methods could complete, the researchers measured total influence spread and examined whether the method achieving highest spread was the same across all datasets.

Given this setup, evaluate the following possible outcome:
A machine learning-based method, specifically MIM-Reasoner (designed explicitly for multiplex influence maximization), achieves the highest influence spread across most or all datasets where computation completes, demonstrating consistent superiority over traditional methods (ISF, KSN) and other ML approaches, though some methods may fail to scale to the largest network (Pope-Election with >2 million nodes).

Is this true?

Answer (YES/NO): NO